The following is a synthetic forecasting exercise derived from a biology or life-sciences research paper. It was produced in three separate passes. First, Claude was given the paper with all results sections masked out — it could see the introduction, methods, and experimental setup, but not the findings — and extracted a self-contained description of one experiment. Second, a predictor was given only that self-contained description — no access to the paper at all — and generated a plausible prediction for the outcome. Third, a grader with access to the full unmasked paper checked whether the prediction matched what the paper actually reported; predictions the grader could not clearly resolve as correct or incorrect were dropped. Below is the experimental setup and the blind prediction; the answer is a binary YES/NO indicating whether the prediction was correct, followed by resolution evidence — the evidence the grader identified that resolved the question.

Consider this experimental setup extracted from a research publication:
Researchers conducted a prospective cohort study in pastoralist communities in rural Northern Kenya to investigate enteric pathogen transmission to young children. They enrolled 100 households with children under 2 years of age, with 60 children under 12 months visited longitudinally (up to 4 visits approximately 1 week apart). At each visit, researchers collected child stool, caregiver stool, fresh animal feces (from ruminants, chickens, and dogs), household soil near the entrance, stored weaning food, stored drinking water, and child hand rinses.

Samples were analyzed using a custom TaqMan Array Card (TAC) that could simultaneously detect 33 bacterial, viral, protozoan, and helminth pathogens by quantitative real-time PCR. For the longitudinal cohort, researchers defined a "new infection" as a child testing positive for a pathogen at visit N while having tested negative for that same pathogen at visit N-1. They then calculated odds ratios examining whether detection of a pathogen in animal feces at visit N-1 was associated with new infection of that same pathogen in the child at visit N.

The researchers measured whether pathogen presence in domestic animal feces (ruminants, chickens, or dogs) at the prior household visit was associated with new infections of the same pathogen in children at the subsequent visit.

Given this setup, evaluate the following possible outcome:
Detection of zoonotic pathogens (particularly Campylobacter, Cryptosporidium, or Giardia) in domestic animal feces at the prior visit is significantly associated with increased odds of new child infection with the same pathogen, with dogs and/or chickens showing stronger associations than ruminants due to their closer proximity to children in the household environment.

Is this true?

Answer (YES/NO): NO